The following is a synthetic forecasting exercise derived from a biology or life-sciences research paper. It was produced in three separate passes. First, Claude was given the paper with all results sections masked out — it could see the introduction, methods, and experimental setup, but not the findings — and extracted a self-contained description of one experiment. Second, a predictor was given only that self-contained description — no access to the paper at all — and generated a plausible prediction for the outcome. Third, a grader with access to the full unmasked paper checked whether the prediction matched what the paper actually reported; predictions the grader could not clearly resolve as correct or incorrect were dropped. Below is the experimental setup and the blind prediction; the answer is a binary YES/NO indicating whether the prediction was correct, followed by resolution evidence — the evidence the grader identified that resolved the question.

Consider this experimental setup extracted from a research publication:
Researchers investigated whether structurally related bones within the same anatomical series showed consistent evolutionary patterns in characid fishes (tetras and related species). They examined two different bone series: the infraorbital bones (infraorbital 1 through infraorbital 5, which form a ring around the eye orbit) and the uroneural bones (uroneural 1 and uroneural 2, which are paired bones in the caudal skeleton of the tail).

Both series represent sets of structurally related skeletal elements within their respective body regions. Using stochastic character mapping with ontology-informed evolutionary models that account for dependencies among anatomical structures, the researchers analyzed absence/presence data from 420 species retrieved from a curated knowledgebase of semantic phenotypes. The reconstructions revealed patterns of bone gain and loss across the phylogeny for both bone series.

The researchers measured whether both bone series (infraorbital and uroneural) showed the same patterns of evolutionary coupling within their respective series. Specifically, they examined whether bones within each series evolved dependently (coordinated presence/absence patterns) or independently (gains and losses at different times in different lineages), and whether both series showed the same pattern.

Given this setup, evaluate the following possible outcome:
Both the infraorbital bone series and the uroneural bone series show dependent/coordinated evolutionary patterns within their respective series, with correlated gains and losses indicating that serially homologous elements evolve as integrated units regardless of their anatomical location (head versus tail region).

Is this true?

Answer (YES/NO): NO